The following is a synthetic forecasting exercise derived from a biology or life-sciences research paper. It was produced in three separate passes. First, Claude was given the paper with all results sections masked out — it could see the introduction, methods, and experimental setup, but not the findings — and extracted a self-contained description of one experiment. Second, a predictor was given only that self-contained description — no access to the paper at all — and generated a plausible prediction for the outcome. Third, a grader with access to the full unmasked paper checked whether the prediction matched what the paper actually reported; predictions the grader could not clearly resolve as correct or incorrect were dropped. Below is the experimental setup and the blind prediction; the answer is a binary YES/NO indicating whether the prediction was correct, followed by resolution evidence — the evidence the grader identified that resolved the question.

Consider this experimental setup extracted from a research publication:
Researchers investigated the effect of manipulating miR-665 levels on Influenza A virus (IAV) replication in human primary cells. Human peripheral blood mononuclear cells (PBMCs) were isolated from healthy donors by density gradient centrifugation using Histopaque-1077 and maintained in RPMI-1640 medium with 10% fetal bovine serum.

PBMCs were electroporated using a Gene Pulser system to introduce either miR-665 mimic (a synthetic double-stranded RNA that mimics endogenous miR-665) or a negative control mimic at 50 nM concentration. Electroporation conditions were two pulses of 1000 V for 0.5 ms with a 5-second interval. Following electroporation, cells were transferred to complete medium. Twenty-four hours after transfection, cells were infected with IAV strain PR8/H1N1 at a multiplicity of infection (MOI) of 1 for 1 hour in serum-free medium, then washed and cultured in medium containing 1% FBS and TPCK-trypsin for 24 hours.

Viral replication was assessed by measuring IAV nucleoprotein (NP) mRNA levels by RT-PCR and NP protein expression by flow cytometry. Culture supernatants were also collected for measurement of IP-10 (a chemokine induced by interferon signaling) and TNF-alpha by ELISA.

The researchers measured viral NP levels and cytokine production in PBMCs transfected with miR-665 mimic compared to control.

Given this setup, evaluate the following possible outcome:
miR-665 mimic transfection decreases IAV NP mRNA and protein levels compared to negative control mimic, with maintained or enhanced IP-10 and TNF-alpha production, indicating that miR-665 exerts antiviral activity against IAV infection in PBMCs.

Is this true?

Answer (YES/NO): NO